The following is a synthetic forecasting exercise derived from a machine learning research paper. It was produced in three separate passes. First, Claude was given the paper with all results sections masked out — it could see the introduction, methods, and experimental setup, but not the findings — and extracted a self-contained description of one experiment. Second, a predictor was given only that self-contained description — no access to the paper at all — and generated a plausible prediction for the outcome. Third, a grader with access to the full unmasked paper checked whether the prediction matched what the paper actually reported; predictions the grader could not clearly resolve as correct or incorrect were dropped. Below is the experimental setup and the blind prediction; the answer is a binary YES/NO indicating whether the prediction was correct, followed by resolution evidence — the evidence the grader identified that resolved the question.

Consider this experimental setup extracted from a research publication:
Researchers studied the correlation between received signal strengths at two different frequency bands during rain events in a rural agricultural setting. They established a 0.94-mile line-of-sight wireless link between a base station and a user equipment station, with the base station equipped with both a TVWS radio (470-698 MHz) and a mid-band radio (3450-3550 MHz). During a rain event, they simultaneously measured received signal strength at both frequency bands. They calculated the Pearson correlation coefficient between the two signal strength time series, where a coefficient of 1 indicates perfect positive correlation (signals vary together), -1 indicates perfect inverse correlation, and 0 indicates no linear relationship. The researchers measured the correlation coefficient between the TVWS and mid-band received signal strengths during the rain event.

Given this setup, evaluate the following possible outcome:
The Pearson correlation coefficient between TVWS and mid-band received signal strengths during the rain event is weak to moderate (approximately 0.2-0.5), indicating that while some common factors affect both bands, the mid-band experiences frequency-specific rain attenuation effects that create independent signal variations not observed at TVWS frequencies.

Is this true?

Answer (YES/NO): NO